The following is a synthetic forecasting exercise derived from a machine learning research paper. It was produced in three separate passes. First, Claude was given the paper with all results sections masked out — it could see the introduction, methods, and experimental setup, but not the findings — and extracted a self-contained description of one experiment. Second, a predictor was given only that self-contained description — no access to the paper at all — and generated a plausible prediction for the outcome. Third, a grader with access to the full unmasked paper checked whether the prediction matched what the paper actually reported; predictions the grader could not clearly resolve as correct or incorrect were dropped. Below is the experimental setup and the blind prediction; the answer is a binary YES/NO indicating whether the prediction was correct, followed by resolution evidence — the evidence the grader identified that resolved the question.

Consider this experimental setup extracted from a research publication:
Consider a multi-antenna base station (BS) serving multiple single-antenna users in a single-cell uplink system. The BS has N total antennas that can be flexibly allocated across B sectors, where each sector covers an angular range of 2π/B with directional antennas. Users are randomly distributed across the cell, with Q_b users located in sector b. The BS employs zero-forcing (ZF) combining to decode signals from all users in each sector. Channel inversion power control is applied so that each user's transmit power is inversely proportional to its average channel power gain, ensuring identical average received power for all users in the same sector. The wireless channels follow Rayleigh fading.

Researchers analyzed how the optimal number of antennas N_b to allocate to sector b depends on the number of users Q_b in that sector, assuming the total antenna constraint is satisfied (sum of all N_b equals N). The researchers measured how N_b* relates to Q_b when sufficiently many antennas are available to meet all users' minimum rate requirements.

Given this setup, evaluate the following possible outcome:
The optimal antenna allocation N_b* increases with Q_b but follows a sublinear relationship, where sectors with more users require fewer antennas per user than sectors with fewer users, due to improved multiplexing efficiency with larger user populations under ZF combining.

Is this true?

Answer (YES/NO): NO